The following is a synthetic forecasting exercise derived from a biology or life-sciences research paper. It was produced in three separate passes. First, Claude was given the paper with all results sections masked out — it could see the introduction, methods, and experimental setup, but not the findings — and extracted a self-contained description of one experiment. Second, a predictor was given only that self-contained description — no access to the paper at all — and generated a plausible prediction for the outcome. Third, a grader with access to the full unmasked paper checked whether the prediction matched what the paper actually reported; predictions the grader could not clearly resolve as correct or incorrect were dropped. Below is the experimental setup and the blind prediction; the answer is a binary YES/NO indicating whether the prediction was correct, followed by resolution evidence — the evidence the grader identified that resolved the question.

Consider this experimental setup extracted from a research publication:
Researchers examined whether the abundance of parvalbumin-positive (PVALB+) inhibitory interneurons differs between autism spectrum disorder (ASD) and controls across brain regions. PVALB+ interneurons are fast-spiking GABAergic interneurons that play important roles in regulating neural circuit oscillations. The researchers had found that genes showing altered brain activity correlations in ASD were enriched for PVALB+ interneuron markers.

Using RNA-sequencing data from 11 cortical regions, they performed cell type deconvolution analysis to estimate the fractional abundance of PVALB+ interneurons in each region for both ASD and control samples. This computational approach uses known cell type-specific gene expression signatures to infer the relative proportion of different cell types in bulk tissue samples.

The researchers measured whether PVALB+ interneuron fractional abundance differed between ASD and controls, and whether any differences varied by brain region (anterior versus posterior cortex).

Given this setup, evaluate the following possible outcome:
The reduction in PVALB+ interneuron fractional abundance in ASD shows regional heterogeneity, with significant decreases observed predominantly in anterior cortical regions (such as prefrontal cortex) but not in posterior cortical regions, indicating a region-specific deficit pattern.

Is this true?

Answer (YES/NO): NO